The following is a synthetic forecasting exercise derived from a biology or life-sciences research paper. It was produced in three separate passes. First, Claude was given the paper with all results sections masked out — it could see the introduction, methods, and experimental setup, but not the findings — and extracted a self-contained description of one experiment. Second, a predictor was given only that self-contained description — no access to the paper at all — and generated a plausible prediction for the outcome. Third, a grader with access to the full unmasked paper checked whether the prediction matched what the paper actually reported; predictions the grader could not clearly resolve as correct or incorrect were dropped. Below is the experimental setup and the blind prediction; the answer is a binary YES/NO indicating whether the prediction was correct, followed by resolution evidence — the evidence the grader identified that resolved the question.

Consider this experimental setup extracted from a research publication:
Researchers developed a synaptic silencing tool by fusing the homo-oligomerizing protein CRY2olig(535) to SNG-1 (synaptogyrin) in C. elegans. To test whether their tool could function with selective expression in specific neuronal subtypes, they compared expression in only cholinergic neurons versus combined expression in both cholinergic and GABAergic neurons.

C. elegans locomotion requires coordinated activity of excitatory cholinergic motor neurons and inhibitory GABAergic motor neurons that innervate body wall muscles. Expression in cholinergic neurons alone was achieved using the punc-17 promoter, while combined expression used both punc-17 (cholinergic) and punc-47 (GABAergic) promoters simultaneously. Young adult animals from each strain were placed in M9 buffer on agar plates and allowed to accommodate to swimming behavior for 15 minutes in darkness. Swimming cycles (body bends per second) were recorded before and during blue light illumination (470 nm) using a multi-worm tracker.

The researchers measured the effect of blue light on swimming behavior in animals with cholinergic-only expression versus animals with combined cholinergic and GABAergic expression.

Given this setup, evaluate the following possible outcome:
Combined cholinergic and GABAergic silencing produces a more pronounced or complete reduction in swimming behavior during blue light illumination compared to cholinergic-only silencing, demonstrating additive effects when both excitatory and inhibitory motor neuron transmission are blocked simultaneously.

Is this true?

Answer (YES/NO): NO